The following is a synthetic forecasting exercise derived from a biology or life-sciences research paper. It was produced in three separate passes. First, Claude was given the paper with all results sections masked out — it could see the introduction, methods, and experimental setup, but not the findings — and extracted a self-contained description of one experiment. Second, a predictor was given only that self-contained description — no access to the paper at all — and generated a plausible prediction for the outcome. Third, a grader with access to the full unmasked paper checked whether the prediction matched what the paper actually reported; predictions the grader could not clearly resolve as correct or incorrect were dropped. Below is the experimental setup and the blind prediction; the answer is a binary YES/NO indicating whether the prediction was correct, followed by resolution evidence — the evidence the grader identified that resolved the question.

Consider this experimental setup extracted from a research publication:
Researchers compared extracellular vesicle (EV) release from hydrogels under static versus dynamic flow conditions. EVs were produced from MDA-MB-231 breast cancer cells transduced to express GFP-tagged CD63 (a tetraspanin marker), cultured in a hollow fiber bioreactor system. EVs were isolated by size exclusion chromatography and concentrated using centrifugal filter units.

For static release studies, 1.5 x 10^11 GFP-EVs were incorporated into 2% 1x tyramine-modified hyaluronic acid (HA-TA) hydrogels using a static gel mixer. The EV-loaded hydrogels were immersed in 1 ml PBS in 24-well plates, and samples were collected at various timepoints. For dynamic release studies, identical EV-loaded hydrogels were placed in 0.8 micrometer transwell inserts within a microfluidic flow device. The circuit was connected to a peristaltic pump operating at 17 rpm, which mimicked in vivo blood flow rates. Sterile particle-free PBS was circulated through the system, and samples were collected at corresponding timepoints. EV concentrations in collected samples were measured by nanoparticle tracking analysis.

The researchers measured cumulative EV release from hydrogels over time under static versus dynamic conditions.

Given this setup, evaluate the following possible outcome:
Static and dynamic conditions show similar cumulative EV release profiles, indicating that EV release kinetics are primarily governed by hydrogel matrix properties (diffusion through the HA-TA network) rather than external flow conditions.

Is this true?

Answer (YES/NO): NO